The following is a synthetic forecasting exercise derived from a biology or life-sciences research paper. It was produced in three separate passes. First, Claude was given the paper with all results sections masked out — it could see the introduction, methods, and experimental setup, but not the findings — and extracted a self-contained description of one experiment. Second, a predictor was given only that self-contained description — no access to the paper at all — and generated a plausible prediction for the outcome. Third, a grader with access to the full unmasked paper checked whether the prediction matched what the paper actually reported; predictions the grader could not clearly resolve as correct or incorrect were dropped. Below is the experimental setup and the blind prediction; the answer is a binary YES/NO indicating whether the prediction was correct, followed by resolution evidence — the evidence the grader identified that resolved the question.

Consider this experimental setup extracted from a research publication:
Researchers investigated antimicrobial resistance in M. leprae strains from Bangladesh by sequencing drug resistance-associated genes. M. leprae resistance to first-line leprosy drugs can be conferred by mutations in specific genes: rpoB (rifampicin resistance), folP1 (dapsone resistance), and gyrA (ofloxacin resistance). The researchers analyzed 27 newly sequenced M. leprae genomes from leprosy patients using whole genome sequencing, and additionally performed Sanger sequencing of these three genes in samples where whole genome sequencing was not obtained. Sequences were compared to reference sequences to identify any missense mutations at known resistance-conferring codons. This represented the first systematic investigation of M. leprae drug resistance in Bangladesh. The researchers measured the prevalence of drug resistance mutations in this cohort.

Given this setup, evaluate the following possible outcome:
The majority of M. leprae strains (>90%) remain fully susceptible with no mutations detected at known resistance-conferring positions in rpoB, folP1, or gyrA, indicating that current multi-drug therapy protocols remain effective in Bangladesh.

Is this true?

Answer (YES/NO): YES